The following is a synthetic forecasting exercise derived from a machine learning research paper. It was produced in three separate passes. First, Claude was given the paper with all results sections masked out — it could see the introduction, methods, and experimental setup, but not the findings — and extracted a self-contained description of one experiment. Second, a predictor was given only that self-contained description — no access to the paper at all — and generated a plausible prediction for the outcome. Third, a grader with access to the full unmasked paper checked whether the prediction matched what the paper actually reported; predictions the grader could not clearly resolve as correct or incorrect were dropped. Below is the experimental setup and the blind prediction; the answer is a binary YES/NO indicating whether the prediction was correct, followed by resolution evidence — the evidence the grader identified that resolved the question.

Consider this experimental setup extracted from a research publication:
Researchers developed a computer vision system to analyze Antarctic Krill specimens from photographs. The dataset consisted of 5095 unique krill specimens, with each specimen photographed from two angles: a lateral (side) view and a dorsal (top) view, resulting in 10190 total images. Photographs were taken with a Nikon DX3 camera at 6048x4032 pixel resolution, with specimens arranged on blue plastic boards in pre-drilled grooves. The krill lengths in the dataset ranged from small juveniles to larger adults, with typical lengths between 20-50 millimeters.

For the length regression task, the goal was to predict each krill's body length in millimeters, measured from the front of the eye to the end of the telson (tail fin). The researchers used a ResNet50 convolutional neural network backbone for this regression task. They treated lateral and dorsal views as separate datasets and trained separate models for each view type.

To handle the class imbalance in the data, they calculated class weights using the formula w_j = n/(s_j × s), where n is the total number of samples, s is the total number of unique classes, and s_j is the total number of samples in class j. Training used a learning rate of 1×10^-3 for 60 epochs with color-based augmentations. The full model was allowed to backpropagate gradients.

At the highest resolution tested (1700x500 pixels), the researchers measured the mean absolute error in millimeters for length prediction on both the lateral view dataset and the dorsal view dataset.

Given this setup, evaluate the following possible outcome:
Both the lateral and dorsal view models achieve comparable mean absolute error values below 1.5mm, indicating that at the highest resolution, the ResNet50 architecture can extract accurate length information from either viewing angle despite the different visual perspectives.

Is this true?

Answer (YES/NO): NO